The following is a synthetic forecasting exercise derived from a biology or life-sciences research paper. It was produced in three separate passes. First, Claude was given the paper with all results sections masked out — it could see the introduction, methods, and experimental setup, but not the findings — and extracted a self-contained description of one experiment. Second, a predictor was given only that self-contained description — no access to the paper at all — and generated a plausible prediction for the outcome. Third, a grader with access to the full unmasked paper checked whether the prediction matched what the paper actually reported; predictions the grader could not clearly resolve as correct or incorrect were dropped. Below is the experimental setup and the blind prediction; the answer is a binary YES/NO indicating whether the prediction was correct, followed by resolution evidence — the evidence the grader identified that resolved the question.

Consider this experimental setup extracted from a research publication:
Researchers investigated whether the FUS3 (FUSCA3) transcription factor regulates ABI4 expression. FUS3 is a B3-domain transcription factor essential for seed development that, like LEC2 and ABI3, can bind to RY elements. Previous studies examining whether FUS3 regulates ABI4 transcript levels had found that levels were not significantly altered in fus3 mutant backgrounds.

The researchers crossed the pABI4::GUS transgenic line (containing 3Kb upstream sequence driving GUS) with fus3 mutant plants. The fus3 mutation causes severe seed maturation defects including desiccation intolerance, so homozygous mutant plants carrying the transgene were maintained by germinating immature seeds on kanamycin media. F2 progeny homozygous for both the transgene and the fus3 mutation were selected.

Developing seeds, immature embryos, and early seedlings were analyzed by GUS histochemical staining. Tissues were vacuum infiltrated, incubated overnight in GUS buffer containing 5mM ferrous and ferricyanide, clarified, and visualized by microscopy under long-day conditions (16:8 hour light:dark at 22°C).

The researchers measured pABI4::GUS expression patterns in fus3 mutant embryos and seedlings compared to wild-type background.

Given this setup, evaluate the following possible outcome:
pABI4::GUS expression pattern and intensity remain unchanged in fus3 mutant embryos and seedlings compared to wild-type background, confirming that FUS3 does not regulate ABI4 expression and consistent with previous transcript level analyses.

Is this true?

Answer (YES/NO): YES